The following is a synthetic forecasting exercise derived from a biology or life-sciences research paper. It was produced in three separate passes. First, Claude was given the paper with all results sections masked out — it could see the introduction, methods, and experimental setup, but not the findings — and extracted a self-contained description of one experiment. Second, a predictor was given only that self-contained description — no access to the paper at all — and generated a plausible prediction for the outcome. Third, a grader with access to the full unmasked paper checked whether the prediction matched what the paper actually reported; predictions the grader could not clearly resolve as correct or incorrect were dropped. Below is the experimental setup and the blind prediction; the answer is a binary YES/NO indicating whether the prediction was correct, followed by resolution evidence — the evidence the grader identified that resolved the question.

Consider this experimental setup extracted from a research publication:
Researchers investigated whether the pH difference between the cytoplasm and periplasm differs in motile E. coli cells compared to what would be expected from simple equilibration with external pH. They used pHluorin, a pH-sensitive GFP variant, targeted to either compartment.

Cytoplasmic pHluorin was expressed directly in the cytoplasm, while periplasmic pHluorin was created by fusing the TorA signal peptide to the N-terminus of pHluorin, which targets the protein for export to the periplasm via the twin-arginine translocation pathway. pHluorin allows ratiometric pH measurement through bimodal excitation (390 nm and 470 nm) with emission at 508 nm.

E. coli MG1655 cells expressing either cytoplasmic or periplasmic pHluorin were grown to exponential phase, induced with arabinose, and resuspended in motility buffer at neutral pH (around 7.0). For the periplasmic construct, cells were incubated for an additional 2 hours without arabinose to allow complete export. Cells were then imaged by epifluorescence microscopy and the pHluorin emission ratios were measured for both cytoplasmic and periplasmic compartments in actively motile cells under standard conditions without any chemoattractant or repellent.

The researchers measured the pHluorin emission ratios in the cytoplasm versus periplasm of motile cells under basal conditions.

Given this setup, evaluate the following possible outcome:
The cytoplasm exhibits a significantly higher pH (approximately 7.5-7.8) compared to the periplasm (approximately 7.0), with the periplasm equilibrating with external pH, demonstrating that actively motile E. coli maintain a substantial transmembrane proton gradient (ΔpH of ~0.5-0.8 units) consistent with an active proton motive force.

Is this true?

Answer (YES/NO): NO